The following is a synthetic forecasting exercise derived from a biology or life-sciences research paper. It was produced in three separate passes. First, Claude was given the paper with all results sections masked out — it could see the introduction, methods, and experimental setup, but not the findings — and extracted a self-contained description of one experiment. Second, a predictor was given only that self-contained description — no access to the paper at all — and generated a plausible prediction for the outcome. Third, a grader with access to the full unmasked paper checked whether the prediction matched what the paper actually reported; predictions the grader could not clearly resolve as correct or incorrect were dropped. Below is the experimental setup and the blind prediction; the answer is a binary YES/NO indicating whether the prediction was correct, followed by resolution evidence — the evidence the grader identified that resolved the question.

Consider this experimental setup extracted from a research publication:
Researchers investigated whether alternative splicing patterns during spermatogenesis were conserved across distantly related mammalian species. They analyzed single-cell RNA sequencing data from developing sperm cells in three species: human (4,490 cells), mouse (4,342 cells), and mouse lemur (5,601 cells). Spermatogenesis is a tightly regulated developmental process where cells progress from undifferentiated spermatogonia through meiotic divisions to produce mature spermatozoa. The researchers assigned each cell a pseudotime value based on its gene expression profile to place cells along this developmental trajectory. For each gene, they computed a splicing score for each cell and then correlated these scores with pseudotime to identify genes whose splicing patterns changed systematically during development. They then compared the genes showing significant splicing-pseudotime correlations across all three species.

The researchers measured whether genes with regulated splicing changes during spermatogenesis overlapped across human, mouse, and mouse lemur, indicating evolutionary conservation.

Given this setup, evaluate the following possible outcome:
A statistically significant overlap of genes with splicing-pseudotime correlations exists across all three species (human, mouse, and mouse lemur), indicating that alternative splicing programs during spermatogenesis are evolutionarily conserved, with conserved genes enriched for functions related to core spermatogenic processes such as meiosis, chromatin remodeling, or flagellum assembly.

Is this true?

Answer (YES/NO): NO